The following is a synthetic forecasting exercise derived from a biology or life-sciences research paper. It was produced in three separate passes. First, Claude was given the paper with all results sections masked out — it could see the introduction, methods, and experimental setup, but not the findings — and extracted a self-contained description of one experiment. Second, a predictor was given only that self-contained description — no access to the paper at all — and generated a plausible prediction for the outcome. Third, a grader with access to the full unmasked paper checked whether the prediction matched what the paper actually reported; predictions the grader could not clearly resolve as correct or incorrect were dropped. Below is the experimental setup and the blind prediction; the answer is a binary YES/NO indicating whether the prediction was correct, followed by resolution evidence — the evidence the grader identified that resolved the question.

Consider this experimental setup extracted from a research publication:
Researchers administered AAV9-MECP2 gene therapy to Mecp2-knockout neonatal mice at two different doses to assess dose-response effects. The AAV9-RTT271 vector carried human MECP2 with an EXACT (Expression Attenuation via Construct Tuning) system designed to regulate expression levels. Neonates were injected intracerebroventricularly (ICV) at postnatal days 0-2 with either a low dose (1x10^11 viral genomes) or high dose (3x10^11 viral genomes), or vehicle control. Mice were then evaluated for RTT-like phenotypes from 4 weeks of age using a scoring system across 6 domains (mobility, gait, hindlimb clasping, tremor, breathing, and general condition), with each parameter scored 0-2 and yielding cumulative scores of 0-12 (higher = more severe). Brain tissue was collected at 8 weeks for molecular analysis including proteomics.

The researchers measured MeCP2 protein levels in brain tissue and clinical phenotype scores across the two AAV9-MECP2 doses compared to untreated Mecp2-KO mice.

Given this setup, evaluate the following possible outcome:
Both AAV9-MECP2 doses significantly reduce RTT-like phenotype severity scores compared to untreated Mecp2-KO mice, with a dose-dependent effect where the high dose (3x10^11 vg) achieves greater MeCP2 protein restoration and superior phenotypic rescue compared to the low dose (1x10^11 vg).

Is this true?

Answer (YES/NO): NO